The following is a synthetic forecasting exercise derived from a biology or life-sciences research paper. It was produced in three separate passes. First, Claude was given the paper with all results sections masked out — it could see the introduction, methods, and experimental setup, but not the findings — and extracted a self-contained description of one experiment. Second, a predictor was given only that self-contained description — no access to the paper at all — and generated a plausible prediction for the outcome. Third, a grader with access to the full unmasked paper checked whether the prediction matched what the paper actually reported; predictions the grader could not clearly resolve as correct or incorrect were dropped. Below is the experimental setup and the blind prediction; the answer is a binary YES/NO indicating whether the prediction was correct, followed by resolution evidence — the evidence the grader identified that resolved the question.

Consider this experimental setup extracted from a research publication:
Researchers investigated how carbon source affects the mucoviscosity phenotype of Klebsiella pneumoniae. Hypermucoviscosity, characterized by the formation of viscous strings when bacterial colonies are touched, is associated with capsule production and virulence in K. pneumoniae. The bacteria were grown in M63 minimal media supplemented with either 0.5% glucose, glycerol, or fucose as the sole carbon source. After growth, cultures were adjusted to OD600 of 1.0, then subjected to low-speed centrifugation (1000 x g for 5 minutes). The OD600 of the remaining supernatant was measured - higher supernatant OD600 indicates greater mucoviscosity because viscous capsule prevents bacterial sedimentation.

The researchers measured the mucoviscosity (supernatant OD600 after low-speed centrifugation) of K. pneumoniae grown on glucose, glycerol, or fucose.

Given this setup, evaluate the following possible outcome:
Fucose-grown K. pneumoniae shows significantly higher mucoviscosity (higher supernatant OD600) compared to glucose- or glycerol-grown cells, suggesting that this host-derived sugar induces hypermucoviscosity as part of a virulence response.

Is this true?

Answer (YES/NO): YES